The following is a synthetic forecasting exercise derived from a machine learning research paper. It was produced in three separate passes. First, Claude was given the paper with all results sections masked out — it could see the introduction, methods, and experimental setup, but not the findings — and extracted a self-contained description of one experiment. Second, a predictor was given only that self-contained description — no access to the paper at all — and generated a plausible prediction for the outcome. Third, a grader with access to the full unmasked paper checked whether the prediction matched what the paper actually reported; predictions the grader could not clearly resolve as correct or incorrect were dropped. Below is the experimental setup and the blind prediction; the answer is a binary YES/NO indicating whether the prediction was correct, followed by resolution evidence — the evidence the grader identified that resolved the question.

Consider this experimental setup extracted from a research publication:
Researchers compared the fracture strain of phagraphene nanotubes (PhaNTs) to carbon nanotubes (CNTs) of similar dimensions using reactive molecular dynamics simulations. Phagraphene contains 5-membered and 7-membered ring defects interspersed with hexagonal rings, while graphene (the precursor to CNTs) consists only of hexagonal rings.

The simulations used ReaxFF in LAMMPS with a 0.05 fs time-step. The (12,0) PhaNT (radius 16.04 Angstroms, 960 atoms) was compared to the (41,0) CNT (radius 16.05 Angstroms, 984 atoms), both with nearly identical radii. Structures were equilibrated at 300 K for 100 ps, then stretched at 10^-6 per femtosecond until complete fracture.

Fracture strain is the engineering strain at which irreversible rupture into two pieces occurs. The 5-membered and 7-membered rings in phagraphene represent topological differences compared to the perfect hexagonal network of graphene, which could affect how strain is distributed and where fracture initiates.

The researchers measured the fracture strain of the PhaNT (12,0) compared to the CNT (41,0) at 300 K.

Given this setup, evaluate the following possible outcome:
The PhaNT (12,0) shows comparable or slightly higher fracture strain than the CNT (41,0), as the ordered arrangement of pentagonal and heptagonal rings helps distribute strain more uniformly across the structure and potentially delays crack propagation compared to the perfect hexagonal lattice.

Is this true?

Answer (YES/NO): YES